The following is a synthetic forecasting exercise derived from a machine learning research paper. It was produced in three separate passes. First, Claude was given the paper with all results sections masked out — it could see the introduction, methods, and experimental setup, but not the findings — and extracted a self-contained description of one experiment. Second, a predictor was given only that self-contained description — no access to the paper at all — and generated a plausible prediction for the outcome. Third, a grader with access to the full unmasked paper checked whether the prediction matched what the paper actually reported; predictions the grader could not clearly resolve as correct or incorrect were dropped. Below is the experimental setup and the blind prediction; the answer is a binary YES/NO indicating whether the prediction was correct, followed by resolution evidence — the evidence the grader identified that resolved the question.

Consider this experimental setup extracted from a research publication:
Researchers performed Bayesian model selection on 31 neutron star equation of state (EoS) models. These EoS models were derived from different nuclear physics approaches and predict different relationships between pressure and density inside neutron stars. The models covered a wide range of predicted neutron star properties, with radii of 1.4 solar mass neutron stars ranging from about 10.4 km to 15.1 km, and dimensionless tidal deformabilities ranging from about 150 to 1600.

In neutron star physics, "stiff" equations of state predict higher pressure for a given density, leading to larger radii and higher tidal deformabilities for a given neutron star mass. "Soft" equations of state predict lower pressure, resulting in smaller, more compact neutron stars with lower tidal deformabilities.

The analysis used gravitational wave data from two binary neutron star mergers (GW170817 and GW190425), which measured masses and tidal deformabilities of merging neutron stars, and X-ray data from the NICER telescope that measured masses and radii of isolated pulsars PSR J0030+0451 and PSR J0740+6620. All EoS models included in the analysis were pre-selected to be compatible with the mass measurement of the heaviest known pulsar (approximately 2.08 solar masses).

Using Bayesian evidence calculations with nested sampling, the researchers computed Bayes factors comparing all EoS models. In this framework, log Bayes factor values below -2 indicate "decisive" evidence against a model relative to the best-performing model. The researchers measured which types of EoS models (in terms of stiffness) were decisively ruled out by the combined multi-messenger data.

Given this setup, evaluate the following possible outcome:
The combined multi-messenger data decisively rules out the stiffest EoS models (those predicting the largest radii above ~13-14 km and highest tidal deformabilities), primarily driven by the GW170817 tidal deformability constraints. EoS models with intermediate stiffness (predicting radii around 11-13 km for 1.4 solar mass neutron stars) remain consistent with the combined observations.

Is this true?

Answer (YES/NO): YES